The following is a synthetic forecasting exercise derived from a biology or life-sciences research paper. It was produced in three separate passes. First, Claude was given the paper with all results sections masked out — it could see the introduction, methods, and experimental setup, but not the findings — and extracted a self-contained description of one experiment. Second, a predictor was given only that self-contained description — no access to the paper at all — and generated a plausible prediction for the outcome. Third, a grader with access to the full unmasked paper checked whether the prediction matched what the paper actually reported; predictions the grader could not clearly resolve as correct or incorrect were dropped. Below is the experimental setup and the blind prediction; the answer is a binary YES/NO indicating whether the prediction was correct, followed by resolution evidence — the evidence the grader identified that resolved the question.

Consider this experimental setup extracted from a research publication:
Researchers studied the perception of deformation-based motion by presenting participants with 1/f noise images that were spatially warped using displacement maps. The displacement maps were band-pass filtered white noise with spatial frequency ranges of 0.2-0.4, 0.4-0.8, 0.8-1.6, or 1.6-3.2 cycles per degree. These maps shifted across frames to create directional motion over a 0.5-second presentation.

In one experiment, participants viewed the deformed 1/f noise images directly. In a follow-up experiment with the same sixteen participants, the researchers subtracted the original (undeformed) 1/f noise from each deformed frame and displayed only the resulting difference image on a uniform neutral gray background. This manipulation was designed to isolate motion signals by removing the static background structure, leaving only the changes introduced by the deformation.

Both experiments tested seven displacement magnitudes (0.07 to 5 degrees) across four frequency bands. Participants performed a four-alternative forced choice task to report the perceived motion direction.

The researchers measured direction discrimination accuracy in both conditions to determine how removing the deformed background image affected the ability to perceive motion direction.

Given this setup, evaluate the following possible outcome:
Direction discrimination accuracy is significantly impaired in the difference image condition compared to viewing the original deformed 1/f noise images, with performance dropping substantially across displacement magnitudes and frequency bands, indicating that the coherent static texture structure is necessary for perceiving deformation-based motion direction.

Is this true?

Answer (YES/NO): NO